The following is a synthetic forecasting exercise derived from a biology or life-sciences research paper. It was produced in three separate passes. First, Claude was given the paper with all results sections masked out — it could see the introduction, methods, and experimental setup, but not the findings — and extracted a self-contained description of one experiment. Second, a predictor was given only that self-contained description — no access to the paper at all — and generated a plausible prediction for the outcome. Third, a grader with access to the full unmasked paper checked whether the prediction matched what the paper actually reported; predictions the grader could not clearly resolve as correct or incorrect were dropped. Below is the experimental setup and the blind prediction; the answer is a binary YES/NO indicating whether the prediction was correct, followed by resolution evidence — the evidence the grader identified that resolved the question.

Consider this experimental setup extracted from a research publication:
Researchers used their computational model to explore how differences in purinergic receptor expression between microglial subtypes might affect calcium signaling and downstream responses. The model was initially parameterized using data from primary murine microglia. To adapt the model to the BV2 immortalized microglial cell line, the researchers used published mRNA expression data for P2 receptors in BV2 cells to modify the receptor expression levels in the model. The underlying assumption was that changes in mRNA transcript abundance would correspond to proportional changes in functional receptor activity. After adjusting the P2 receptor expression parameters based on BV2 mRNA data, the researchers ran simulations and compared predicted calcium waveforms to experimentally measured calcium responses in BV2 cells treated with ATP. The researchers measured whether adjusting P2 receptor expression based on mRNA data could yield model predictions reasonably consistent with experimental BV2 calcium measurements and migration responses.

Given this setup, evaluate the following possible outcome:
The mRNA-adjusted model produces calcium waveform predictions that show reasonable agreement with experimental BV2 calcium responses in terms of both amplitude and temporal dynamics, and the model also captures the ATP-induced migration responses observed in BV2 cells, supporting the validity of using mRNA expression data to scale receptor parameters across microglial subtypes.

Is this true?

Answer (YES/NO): NO